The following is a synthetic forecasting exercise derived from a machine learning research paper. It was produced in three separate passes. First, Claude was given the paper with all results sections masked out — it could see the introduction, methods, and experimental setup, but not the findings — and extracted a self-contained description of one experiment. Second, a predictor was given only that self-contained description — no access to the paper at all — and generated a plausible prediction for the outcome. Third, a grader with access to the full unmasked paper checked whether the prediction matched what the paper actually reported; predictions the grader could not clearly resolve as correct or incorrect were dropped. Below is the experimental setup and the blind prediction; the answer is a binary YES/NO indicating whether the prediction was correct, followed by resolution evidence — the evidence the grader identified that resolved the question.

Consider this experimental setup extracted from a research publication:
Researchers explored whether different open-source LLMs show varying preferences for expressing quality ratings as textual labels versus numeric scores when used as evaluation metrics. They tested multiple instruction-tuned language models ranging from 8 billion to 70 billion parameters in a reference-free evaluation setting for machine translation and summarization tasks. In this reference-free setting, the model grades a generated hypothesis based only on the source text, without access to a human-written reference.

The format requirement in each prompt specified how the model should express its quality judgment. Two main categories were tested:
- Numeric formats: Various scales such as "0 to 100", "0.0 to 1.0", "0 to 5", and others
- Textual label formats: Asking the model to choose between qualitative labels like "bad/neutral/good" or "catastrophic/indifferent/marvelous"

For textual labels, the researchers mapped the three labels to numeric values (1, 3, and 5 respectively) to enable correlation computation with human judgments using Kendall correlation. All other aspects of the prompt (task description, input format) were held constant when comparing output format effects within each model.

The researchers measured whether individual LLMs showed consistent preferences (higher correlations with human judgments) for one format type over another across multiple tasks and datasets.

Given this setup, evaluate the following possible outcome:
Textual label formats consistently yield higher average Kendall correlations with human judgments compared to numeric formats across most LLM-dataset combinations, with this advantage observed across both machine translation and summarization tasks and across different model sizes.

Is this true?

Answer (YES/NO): NO